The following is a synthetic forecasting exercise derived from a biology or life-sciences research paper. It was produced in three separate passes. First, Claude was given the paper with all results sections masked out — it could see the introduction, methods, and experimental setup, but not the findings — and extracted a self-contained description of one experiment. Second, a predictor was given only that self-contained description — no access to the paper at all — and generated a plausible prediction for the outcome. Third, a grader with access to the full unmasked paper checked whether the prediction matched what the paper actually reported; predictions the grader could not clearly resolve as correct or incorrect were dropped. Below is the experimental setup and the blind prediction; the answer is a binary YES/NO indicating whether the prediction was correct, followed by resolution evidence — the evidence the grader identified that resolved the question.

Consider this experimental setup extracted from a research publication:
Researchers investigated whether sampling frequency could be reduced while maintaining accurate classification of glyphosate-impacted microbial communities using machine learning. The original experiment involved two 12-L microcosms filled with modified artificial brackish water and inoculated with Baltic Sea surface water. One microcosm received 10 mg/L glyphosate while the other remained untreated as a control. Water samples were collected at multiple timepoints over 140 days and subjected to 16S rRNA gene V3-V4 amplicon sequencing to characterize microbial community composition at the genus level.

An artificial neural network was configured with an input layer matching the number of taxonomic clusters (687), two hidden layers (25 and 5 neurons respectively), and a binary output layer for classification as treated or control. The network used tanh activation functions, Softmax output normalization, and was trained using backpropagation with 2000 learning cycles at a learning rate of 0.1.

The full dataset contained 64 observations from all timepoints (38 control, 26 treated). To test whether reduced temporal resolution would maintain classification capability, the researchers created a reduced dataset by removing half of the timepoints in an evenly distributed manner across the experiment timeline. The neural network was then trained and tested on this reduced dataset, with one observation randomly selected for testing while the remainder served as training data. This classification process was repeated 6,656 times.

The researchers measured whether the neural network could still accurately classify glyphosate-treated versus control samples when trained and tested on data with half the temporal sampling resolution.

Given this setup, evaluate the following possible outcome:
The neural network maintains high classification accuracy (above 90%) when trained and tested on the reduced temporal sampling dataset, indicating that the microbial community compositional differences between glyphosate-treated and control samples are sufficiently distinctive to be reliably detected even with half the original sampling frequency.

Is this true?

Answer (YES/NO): NO